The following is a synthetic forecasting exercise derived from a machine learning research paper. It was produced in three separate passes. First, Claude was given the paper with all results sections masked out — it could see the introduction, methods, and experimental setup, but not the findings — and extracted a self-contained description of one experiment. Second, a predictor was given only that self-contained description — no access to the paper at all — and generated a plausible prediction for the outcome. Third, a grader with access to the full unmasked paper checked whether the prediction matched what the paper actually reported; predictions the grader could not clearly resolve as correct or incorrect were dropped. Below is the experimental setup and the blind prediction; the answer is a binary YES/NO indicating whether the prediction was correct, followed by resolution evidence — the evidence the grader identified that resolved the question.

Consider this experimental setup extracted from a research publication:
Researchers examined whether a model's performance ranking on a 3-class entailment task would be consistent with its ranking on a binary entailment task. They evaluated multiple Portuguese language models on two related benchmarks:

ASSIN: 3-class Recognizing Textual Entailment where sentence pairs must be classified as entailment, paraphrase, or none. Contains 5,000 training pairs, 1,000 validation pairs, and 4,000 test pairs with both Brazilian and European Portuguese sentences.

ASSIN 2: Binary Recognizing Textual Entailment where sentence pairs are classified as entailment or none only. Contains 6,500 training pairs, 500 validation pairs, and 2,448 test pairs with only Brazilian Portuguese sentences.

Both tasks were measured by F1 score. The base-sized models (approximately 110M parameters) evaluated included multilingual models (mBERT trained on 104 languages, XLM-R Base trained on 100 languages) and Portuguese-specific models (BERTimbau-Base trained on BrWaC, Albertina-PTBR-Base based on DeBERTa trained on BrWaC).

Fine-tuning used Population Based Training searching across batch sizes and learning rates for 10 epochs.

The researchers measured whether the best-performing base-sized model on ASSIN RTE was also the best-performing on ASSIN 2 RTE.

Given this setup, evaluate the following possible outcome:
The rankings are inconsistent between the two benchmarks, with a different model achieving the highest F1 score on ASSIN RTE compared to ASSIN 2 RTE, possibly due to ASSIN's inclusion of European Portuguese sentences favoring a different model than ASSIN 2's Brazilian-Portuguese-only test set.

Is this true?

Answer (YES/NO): NO